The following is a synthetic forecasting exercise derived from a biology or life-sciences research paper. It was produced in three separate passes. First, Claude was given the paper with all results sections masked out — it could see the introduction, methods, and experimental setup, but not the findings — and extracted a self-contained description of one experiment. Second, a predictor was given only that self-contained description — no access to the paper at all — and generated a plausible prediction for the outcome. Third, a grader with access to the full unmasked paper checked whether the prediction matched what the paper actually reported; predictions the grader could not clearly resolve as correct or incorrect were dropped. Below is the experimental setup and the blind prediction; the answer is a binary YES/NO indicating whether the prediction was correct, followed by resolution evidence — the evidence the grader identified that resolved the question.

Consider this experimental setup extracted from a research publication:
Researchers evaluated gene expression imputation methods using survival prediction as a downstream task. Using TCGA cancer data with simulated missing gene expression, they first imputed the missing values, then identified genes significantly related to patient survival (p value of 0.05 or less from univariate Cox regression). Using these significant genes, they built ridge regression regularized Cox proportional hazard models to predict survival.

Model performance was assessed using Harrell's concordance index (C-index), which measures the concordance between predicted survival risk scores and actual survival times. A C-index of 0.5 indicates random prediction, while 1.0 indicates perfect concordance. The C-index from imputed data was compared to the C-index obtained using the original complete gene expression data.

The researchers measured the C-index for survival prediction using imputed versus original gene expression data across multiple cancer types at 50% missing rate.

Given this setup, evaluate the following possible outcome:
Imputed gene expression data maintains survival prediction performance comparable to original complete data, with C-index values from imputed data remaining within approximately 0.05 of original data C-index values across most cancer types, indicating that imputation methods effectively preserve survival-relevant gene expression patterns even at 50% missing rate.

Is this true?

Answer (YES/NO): YES